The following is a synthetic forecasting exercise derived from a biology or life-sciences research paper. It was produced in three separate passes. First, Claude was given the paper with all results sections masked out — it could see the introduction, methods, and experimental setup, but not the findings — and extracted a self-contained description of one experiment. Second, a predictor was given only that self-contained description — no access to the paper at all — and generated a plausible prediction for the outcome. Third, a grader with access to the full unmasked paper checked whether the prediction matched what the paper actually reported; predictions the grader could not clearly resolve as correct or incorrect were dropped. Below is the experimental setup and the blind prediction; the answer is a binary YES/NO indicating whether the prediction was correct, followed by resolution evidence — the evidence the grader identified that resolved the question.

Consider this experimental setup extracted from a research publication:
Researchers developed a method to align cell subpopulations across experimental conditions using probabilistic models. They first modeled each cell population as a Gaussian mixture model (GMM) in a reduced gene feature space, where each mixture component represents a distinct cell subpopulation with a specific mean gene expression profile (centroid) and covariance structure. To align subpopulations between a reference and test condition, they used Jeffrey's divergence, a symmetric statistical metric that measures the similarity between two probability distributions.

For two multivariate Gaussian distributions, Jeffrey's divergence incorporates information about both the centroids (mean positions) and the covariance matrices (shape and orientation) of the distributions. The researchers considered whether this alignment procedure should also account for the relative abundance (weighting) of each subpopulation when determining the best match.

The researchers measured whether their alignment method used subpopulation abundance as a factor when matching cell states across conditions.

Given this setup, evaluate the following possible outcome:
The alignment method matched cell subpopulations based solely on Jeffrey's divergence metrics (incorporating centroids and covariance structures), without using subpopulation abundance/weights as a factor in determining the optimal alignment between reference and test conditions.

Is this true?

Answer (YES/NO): YES